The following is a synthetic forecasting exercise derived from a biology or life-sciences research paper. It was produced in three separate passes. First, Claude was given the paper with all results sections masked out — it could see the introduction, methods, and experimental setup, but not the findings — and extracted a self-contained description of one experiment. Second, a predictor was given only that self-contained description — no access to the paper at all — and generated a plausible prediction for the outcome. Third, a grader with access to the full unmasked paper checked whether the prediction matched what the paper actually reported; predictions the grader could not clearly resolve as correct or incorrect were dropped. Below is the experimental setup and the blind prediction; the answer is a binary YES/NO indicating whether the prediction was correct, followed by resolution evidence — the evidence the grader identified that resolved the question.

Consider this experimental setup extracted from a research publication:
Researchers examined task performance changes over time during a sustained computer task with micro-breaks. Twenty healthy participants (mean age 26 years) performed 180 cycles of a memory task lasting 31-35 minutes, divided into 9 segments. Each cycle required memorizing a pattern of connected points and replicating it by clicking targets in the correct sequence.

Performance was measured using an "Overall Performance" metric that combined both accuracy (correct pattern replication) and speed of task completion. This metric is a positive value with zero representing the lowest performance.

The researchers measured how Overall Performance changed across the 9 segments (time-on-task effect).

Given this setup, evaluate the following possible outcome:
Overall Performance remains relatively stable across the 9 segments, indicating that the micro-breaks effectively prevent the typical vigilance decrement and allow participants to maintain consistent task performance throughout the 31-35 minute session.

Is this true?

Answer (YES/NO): NO